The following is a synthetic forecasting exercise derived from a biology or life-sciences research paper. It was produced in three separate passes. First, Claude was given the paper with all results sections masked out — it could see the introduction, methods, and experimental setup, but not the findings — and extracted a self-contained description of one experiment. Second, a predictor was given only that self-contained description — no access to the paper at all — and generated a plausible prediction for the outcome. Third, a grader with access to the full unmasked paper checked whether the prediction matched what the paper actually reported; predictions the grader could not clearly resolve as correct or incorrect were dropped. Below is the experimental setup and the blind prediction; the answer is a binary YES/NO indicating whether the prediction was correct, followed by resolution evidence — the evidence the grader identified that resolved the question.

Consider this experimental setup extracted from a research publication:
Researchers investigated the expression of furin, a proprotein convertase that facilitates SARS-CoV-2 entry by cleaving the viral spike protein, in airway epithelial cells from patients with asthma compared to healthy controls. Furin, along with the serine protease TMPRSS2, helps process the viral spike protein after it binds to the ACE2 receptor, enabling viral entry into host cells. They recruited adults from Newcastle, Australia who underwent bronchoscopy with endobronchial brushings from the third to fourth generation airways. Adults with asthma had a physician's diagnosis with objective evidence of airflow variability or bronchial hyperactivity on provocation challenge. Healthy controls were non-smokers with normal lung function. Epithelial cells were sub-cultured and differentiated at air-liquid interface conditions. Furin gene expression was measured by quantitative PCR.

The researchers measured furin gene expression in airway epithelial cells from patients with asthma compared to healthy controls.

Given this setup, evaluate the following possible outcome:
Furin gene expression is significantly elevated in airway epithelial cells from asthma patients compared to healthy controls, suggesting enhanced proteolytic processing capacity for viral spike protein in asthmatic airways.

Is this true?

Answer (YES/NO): NO